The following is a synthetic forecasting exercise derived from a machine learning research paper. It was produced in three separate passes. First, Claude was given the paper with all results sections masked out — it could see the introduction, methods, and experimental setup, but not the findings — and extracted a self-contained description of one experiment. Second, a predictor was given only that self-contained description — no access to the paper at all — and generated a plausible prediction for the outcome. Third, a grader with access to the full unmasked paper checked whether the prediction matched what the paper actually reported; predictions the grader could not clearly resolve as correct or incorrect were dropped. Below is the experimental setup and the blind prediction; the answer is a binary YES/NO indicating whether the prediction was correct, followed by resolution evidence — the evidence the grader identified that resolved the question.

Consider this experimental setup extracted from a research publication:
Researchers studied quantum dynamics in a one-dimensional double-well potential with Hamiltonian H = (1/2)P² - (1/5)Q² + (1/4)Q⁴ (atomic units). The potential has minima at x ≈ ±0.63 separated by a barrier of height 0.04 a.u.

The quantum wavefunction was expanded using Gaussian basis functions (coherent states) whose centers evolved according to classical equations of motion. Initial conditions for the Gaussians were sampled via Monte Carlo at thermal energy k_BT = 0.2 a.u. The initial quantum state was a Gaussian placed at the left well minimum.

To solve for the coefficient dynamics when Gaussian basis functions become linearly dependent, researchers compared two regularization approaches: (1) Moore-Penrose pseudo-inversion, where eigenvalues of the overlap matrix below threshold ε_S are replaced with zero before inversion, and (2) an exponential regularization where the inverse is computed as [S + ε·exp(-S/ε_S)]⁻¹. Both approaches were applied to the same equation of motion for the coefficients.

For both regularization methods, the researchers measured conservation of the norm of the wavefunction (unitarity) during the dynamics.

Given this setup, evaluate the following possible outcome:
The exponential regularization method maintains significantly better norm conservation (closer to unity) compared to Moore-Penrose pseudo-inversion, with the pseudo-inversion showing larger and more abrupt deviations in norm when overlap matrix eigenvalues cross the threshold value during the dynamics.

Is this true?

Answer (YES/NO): NO